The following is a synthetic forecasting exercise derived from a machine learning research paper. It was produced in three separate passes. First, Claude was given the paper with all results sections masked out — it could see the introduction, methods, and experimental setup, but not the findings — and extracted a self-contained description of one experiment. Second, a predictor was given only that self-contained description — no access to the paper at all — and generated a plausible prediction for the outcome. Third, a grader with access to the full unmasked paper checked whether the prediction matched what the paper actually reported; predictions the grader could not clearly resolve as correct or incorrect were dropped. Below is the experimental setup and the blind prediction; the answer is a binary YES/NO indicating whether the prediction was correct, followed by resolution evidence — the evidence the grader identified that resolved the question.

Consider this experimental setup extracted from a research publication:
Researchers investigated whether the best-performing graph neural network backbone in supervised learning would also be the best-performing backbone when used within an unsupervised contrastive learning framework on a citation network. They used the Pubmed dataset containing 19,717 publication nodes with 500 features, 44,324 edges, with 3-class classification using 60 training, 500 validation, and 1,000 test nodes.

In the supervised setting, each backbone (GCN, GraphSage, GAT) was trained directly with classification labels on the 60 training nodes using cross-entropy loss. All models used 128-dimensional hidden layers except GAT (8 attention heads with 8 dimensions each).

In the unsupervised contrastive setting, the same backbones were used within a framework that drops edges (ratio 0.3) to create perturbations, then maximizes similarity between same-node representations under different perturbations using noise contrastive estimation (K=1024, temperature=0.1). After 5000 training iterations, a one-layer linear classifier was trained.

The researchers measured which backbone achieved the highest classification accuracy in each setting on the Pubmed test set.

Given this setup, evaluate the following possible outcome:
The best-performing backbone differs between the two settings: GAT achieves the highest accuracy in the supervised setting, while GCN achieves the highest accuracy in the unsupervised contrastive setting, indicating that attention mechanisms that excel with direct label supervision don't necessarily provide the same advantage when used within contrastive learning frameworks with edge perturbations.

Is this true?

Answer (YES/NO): NO